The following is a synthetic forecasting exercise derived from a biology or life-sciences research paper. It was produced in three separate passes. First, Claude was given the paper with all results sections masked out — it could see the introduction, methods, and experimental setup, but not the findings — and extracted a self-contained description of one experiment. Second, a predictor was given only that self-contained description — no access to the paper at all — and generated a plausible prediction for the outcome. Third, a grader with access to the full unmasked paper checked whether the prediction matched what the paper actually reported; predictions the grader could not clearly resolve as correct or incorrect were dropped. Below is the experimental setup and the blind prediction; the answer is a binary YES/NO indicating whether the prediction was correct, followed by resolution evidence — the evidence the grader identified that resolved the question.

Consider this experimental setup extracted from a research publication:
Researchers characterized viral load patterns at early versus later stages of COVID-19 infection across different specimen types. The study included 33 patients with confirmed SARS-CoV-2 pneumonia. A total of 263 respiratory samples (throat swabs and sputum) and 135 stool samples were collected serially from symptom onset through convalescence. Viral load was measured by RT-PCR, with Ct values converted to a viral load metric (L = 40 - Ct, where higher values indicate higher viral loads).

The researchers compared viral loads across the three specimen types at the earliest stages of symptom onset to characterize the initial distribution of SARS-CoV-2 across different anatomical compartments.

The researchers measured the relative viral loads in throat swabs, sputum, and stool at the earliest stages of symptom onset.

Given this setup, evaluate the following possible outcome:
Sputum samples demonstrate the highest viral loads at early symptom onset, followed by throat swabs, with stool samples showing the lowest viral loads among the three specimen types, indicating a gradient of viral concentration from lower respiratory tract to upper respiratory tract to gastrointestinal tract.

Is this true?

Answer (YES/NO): NO